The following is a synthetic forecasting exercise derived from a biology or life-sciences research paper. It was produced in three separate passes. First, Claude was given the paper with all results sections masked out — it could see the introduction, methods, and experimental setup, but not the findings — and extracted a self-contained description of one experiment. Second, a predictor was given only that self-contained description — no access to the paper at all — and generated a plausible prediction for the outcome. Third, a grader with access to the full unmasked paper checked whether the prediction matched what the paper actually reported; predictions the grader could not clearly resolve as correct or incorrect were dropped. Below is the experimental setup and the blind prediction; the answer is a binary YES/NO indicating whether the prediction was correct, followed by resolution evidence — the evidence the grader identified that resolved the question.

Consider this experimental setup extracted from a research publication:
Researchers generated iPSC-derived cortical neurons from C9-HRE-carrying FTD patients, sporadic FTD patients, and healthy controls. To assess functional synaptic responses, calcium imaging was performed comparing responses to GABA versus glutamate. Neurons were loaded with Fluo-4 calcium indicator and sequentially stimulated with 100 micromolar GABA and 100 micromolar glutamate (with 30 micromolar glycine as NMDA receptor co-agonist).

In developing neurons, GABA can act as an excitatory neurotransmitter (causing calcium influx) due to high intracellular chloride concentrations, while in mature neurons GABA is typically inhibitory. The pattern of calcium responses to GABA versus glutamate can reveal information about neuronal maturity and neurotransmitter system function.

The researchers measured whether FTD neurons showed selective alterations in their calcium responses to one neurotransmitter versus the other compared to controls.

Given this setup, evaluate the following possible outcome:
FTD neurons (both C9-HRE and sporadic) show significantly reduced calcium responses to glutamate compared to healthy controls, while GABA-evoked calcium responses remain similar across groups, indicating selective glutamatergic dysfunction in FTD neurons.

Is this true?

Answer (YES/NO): NO